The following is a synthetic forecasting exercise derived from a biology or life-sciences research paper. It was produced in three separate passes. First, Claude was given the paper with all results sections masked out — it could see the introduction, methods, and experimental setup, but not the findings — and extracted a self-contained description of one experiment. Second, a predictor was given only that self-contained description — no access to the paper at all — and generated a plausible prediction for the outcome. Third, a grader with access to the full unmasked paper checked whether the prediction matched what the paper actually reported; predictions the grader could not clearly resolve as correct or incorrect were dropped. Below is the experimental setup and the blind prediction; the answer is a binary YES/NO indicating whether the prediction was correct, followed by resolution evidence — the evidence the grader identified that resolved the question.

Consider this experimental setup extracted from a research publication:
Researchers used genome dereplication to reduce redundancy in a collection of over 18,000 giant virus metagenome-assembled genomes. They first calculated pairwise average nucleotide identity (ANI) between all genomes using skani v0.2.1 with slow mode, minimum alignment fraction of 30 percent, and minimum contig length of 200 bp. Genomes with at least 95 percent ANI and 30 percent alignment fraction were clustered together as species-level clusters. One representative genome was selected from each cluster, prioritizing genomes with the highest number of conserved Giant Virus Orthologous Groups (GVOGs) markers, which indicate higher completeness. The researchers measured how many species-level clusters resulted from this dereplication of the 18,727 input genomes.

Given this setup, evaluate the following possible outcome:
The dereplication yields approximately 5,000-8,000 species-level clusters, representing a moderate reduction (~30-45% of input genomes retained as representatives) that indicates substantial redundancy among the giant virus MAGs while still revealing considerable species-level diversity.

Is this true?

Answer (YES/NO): NO